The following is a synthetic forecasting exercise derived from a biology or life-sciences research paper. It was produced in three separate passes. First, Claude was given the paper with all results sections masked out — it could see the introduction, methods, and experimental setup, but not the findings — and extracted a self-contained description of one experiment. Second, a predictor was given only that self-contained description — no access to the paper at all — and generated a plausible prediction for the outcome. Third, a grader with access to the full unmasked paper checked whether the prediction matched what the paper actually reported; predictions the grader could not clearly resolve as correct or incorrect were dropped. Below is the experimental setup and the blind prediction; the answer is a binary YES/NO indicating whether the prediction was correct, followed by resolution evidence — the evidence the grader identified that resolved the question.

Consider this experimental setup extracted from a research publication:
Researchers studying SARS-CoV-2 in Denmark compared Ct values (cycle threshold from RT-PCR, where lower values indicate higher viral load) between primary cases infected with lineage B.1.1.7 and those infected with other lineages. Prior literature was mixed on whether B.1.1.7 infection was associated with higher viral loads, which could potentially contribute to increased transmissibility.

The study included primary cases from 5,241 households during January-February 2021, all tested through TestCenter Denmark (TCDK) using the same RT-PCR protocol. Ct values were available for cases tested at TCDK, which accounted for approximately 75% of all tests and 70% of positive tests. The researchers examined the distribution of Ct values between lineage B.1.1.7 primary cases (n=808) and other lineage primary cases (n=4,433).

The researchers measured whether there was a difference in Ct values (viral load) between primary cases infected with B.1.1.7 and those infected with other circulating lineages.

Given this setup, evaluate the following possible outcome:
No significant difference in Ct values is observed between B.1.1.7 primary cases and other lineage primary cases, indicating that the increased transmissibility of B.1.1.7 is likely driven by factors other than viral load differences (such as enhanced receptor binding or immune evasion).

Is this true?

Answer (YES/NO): YES